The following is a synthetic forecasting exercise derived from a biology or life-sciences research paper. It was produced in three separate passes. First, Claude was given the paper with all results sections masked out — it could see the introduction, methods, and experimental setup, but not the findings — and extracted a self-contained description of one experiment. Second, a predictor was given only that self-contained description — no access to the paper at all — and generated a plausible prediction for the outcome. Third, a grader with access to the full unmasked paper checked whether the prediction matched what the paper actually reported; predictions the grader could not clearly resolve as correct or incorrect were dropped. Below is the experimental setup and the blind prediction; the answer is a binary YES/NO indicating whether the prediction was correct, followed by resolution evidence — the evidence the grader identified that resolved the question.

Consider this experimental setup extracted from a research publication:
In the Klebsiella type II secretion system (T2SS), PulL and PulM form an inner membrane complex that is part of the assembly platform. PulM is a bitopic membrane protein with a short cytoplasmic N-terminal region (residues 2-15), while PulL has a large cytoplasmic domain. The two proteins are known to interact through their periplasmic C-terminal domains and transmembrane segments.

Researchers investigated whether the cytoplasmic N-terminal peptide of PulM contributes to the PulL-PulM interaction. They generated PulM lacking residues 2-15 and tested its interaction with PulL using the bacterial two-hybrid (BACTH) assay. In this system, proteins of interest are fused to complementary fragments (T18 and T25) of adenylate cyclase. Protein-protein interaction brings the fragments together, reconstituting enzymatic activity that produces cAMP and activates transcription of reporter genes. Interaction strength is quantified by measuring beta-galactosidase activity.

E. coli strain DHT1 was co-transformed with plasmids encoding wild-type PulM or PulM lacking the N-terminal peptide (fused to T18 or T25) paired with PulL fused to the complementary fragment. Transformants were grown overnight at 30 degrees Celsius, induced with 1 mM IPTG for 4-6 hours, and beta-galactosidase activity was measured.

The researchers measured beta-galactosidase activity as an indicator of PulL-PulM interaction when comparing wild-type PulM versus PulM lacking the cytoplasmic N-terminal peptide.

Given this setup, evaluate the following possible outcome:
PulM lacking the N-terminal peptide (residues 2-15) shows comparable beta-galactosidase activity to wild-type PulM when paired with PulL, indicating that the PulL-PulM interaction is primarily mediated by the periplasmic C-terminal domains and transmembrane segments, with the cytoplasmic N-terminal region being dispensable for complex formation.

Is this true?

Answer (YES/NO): YES